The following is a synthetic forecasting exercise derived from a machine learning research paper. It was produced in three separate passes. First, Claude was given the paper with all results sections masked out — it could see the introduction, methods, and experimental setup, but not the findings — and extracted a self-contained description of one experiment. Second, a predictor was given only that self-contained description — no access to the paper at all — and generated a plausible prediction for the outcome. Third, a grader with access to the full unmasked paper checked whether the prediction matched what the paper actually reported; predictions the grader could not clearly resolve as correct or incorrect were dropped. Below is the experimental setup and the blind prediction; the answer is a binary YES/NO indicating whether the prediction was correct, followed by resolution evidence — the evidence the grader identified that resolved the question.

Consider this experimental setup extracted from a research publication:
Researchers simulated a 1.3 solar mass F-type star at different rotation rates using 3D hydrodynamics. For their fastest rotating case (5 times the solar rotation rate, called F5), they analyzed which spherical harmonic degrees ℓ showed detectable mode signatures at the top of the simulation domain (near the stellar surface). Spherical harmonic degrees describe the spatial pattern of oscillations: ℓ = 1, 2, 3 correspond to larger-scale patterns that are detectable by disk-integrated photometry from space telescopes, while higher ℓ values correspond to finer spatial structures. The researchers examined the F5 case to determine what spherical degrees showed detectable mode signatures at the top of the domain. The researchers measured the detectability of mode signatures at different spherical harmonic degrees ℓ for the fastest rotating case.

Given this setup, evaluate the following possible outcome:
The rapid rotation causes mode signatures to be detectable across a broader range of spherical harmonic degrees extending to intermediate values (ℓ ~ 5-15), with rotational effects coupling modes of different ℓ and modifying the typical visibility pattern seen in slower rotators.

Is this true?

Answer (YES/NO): NO